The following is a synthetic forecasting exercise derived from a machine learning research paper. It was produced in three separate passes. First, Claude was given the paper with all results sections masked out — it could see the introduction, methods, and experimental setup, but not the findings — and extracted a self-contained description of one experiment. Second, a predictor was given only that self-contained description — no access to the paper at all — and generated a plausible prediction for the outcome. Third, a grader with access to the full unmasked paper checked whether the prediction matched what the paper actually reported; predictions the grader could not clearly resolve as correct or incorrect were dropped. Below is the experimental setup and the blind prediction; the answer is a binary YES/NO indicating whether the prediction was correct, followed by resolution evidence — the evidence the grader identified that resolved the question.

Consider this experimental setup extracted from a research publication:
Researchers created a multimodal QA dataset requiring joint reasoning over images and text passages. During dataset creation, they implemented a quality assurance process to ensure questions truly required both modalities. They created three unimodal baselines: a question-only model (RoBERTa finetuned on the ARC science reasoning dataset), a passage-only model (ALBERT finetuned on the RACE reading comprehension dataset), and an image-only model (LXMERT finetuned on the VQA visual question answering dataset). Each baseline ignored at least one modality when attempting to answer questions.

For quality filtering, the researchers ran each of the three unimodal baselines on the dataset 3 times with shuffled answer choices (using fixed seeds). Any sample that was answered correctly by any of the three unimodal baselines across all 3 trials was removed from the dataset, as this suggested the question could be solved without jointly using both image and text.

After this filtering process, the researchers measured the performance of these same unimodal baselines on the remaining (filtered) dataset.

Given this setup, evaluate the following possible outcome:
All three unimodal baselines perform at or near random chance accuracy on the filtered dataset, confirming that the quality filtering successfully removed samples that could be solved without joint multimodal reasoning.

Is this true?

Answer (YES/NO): YES